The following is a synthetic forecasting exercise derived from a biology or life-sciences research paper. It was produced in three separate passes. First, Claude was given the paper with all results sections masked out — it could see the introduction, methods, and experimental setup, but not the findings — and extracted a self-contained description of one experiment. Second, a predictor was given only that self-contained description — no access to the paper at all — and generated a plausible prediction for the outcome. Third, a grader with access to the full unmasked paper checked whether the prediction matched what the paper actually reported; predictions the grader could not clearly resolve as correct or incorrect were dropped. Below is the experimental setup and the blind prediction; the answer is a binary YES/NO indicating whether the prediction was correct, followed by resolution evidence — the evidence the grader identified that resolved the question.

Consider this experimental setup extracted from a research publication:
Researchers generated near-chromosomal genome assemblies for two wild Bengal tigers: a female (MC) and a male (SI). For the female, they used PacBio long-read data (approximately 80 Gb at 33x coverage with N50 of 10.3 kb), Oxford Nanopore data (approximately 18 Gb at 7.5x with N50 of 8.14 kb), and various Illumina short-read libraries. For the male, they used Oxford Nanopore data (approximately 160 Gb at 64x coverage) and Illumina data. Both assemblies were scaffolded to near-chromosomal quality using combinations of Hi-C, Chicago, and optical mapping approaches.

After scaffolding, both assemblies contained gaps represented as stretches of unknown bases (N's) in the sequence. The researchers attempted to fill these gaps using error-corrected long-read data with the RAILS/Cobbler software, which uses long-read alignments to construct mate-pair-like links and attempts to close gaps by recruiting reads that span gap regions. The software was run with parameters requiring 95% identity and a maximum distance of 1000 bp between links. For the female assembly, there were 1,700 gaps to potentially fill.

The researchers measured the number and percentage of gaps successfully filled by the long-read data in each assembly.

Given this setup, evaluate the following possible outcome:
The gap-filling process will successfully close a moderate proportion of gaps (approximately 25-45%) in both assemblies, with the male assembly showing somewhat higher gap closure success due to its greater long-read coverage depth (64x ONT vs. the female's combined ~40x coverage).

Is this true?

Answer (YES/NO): NO